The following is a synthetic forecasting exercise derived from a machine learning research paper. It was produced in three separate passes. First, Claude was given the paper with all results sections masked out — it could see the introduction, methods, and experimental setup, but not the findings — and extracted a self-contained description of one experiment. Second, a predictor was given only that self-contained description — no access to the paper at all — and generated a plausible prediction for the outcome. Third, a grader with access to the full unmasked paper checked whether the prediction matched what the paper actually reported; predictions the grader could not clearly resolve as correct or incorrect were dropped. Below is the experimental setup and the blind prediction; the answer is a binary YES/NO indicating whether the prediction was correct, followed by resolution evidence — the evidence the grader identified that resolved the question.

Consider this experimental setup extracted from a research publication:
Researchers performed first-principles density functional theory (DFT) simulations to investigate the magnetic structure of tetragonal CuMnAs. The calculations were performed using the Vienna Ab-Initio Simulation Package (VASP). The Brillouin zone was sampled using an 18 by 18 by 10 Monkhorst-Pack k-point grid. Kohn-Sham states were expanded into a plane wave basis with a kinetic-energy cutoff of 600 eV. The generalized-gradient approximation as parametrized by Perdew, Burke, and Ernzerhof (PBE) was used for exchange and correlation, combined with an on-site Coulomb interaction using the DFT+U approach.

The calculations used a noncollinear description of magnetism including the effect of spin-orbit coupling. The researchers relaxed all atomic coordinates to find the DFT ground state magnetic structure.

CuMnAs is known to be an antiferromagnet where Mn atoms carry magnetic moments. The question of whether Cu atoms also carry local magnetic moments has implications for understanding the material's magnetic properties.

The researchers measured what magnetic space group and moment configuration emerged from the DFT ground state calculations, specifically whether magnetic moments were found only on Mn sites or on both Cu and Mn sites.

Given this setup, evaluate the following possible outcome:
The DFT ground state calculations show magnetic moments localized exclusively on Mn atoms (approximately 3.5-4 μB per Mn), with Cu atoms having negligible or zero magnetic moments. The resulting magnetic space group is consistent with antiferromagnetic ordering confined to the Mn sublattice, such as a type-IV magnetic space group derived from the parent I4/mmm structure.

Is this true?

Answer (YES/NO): NO